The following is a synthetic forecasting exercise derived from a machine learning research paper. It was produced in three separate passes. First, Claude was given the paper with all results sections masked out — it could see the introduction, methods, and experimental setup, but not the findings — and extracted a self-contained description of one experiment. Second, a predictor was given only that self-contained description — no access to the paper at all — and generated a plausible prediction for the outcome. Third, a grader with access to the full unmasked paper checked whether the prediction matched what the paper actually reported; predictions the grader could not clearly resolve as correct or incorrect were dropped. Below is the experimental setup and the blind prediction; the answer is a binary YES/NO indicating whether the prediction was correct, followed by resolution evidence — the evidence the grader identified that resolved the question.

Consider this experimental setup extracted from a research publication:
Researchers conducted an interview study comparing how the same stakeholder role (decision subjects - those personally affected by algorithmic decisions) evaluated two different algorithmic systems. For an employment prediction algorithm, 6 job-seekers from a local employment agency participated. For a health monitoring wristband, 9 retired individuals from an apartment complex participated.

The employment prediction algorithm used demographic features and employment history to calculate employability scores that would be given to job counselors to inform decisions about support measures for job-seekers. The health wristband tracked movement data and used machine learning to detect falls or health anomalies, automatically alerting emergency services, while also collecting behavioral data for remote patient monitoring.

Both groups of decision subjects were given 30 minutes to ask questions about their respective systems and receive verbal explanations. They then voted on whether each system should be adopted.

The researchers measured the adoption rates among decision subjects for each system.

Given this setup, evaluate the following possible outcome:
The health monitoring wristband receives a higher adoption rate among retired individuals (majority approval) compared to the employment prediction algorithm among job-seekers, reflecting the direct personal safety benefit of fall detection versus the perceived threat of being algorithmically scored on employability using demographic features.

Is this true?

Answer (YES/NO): YES